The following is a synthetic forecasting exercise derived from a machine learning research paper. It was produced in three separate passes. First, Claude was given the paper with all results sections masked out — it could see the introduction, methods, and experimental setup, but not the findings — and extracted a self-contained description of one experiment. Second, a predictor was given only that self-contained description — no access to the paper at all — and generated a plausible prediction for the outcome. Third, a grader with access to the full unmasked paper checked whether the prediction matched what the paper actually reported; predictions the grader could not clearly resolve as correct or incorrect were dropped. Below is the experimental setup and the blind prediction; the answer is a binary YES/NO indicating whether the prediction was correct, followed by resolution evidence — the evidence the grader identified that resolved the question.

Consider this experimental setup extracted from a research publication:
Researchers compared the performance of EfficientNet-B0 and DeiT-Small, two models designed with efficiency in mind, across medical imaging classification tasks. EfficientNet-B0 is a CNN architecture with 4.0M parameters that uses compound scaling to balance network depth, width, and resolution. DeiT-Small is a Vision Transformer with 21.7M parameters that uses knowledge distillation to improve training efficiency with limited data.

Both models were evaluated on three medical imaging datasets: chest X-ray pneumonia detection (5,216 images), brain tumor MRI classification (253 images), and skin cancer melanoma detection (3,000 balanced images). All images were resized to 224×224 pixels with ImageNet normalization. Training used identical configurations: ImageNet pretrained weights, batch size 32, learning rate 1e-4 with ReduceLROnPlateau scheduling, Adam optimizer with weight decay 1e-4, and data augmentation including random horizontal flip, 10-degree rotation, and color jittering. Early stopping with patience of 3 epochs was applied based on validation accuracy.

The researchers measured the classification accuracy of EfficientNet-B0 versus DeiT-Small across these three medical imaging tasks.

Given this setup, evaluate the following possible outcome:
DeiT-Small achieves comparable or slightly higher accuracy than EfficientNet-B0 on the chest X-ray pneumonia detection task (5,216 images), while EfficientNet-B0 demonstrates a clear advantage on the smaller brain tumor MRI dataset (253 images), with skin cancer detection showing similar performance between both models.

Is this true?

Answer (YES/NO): NO